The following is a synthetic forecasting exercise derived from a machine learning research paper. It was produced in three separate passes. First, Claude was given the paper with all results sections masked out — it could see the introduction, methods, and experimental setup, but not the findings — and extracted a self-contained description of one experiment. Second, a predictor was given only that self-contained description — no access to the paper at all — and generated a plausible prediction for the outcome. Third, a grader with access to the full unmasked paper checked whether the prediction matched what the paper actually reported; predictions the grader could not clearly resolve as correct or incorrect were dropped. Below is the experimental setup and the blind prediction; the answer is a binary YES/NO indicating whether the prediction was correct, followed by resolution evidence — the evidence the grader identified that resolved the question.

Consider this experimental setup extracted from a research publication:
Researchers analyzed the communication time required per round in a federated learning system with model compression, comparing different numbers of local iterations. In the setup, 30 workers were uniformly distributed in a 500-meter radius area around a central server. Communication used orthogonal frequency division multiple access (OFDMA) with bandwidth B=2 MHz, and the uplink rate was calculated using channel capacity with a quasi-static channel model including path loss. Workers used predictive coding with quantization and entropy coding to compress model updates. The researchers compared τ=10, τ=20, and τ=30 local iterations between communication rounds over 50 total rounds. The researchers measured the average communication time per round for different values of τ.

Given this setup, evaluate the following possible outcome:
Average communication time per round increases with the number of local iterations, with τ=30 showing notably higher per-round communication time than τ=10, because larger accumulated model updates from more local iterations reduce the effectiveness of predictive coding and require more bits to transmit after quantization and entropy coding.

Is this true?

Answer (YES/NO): NO